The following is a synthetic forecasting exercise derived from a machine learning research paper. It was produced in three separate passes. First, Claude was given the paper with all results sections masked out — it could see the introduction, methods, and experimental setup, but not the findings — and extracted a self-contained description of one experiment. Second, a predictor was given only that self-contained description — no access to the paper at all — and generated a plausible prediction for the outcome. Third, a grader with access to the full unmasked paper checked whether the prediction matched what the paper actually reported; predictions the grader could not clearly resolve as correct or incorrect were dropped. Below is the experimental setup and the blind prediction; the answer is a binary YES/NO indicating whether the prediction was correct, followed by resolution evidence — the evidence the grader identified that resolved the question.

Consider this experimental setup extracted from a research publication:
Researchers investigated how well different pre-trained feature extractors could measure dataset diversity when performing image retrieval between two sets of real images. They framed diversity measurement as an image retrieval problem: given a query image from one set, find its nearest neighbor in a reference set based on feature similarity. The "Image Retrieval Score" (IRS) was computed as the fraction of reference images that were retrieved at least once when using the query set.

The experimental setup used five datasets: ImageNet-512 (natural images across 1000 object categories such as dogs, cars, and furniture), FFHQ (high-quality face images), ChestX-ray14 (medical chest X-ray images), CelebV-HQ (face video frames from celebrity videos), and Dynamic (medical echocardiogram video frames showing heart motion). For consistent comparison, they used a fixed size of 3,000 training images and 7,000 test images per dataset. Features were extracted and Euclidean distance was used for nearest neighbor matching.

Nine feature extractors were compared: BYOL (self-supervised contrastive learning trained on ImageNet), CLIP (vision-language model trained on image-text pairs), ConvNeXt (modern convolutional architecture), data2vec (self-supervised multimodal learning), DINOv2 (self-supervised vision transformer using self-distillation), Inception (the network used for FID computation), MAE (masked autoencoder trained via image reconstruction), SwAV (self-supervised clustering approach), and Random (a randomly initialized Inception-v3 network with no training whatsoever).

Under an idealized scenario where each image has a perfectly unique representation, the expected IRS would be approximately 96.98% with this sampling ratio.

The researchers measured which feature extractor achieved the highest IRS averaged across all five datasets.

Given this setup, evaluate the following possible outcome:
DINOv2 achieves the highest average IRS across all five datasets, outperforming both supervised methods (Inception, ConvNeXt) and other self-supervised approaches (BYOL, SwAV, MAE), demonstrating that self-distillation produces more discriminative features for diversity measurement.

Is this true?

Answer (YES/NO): NO